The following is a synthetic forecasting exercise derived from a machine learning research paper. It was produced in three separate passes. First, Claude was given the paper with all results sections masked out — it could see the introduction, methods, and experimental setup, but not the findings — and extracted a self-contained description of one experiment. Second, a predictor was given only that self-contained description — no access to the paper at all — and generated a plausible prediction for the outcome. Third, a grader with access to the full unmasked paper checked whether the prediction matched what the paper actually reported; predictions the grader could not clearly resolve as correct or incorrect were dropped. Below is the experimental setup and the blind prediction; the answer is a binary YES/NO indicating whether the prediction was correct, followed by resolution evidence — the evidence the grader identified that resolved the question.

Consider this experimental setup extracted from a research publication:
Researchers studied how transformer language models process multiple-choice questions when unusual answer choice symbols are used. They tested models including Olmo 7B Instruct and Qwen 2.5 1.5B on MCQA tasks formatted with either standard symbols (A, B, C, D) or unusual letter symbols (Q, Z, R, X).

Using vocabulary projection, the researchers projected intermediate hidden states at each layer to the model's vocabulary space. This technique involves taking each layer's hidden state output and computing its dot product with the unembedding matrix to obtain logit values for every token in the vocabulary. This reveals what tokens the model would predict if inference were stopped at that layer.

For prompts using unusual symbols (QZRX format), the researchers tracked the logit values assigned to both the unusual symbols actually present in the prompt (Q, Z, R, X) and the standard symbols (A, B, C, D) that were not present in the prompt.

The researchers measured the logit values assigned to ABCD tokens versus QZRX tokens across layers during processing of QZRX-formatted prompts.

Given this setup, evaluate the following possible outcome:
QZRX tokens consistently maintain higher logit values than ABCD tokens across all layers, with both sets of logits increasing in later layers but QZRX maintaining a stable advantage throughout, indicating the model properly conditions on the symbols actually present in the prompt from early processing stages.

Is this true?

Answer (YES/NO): NO